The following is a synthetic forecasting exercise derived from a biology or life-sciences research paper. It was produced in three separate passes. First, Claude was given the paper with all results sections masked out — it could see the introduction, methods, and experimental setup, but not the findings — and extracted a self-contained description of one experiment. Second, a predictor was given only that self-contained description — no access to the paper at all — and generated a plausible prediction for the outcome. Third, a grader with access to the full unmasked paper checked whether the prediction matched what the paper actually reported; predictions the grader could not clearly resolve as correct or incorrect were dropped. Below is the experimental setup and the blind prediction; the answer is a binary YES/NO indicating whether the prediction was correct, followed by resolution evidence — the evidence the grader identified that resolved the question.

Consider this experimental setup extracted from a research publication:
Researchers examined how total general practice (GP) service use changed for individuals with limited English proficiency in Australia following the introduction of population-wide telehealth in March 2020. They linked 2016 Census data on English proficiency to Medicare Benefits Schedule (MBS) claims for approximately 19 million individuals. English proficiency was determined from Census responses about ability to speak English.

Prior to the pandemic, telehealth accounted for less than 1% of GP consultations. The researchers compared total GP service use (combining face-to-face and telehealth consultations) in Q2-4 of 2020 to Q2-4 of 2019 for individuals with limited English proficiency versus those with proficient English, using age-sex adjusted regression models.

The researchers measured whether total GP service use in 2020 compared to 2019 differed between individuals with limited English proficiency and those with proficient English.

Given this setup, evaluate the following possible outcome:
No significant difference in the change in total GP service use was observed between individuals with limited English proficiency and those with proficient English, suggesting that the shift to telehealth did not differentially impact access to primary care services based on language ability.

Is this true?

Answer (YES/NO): NO